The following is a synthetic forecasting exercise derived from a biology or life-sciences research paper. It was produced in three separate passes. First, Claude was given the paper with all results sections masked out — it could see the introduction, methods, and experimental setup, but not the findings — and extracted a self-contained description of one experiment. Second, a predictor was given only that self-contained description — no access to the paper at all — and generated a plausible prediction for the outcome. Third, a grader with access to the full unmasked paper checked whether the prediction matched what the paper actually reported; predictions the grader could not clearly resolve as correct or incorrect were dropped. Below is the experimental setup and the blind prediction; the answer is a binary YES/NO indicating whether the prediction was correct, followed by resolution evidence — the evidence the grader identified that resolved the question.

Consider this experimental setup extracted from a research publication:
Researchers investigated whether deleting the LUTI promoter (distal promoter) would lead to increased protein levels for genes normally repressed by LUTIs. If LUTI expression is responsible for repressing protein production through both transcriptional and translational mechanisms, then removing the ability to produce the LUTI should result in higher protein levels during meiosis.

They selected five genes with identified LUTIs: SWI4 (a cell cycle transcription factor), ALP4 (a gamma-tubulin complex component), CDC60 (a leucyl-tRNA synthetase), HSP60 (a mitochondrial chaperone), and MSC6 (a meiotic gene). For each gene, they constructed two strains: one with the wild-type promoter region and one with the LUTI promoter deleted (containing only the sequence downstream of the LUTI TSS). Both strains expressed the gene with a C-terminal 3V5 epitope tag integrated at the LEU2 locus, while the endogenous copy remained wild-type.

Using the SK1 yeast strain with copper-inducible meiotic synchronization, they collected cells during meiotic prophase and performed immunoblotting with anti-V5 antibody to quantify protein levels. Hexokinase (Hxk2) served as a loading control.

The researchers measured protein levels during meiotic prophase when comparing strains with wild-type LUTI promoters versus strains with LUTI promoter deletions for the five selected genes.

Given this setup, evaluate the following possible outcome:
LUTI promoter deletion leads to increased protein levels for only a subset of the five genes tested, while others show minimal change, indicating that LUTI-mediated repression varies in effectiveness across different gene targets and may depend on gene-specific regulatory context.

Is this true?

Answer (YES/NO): YES